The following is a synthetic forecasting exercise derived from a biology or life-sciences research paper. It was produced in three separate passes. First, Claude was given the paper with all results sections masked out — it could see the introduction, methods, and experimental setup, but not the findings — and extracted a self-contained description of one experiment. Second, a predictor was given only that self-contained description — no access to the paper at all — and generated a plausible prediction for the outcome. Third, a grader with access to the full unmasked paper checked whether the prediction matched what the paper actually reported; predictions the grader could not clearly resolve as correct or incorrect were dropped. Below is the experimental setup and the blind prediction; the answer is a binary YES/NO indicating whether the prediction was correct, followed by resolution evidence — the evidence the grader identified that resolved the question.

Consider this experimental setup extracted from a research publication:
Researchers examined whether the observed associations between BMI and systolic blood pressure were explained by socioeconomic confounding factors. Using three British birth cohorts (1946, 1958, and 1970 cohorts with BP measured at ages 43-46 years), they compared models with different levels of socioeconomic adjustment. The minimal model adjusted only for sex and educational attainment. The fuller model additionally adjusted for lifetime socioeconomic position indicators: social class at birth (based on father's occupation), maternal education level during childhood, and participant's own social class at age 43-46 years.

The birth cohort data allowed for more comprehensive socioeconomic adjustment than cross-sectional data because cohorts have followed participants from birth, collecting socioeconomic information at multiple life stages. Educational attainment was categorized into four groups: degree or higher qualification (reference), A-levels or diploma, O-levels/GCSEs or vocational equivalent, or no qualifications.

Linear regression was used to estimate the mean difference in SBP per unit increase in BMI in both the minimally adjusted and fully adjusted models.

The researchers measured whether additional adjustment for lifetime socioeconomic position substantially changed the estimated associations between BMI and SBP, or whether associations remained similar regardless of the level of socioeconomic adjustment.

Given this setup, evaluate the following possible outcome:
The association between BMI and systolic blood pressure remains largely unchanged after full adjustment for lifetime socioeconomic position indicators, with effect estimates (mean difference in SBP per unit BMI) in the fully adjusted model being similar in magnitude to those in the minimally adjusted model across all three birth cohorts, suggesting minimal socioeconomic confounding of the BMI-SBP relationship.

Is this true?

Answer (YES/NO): YES